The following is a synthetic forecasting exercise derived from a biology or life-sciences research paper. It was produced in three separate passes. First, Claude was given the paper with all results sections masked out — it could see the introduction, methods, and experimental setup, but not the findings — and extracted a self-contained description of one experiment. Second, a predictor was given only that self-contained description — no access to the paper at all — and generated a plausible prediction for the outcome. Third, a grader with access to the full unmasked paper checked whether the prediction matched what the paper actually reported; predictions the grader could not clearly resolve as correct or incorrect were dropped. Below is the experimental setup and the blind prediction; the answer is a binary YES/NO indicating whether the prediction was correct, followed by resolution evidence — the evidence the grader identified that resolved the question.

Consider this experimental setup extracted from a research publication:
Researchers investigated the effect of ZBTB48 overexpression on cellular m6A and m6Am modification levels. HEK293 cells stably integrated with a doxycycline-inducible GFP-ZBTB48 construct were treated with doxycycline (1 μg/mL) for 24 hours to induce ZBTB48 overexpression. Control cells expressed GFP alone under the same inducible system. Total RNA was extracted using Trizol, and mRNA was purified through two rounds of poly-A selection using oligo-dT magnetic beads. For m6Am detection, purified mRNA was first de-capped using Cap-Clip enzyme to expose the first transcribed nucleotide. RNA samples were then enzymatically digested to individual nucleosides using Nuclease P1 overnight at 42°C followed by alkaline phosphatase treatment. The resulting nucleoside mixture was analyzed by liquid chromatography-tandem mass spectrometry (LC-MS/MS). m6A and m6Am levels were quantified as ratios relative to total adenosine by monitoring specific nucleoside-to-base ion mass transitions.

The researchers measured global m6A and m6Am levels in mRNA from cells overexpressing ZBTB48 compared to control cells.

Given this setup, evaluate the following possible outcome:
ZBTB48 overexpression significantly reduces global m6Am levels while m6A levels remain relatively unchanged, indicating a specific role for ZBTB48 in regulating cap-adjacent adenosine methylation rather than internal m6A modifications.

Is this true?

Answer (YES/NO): NO